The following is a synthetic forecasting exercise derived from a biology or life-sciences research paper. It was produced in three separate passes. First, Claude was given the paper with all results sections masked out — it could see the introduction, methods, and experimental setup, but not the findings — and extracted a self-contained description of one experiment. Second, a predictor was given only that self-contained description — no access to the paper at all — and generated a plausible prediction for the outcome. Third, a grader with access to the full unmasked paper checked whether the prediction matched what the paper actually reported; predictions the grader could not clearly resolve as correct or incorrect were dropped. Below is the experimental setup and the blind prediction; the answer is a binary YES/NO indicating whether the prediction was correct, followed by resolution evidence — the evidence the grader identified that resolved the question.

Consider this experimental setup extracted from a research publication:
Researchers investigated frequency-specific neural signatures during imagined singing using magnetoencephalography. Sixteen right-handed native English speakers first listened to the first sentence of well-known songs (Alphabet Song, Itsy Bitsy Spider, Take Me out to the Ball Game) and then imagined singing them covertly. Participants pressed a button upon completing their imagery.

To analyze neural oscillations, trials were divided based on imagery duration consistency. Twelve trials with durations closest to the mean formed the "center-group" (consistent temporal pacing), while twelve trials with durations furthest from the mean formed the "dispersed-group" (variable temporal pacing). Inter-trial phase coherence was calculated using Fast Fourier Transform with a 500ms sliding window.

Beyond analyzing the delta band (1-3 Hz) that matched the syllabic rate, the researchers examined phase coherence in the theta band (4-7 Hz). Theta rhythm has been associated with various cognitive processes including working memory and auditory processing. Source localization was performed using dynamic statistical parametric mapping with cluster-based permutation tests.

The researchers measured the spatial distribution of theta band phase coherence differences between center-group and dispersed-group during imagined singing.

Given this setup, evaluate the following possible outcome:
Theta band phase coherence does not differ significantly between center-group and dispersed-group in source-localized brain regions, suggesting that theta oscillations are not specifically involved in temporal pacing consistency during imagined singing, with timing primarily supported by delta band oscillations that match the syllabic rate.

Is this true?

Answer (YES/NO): NO